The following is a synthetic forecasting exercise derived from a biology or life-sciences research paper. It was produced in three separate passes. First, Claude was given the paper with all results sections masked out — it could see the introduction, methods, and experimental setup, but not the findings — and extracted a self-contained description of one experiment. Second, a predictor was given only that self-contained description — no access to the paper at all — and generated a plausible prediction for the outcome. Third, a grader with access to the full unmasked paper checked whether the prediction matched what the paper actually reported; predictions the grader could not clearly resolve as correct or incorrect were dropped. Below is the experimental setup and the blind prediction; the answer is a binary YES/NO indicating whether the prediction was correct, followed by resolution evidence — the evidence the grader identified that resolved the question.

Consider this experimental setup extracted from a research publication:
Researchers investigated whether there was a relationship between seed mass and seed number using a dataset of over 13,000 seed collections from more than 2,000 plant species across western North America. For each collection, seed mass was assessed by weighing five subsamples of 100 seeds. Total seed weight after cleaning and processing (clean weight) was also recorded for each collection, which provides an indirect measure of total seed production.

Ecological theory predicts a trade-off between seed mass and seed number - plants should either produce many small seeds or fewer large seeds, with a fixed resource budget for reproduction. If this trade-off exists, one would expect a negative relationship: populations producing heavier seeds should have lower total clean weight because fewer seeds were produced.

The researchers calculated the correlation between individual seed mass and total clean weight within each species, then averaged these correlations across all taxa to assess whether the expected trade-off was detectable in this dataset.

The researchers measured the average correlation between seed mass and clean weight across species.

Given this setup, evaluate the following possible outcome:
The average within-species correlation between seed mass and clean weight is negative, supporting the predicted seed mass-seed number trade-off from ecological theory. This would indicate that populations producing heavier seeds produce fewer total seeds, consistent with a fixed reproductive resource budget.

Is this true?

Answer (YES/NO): NO